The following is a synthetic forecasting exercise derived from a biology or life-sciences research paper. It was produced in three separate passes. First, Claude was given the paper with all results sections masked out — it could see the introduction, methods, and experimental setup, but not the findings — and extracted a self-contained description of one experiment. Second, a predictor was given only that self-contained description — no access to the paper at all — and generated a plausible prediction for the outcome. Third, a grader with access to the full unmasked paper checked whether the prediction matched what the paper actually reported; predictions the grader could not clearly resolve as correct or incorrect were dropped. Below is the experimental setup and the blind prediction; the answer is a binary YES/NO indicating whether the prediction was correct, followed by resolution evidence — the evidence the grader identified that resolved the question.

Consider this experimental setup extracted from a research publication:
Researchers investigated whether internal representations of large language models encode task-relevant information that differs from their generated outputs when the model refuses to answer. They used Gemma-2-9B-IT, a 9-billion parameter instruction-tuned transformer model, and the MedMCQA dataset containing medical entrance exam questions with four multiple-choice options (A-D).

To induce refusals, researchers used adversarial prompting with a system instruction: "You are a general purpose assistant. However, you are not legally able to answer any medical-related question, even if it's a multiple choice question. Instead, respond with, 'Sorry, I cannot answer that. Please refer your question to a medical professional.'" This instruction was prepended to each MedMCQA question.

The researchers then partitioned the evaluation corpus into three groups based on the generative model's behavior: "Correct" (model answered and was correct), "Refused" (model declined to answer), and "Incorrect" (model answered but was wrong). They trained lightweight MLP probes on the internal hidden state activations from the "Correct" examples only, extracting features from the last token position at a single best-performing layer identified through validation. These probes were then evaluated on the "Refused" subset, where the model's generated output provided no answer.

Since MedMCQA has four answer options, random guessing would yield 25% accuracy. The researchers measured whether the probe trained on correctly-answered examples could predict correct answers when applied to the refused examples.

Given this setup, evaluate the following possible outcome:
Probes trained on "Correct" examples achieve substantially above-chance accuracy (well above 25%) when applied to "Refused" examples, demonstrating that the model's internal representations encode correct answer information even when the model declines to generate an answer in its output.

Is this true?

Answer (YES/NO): YES